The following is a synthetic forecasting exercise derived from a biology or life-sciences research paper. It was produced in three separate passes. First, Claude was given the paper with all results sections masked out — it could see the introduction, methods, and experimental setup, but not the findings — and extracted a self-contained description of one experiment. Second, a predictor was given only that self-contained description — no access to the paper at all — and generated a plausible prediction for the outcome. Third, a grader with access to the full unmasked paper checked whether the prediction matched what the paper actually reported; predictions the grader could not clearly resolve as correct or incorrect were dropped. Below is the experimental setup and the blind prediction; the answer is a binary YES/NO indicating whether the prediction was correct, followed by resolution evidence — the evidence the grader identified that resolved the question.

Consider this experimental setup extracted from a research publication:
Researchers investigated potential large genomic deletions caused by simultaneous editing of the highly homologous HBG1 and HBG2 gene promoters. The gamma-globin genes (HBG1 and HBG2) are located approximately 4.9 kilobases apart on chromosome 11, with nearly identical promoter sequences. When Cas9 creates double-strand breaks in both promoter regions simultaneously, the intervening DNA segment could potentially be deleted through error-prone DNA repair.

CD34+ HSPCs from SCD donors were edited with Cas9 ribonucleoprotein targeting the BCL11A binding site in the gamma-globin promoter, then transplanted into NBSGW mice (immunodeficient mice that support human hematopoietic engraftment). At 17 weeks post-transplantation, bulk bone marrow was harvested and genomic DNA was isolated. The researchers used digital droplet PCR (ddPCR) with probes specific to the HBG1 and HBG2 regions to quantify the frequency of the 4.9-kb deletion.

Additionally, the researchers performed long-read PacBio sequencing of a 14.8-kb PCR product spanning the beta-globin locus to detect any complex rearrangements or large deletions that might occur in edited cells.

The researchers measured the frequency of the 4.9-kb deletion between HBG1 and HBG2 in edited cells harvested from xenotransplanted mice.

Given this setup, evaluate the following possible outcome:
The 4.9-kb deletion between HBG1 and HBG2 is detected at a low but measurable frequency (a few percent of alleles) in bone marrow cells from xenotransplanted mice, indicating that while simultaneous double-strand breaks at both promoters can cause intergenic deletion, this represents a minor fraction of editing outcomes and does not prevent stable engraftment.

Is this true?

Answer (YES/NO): NO